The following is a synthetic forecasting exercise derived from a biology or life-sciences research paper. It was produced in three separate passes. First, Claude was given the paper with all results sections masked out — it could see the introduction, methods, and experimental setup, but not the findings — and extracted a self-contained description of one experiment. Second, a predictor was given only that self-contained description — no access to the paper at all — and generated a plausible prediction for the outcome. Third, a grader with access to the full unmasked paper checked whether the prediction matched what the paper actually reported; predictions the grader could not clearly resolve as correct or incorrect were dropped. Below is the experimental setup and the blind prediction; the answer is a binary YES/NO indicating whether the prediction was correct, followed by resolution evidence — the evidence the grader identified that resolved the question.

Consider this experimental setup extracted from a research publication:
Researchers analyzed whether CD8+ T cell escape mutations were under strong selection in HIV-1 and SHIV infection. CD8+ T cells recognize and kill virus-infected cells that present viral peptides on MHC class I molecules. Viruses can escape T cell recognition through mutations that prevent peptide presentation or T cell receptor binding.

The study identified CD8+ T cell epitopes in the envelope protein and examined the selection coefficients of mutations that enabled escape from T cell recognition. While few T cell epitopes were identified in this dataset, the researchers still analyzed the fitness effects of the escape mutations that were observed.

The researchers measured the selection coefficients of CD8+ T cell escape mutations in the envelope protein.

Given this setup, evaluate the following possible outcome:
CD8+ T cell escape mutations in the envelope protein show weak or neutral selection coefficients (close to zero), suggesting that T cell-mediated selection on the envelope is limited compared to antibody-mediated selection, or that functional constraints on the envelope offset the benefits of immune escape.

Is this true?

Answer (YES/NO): NO